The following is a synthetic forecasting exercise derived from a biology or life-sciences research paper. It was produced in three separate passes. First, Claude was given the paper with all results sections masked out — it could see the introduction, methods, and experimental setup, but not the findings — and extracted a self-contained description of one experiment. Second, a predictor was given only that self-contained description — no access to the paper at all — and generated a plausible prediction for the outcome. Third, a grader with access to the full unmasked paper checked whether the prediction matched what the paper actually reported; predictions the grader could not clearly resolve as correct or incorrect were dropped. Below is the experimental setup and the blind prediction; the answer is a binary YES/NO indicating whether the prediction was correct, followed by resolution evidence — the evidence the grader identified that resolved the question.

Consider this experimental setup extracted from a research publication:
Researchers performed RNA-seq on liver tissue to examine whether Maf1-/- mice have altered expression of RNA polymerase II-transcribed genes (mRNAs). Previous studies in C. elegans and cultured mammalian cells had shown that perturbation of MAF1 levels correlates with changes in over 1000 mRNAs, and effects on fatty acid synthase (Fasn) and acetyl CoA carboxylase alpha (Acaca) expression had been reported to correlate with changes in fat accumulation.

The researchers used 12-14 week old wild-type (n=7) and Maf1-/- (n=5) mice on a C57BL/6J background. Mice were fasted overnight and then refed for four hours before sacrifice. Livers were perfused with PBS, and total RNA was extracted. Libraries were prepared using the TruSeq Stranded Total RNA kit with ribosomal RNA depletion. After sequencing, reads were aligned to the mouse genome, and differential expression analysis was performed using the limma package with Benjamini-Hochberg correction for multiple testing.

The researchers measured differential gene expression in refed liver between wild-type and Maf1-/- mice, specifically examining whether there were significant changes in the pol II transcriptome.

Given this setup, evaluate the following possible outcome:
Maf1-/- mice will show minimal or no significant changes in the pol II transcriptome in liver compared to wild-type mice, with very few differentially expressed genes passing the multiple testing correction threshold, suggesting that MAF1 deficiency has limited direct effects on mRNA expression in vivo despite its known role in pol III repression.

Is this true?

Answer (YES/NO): NO